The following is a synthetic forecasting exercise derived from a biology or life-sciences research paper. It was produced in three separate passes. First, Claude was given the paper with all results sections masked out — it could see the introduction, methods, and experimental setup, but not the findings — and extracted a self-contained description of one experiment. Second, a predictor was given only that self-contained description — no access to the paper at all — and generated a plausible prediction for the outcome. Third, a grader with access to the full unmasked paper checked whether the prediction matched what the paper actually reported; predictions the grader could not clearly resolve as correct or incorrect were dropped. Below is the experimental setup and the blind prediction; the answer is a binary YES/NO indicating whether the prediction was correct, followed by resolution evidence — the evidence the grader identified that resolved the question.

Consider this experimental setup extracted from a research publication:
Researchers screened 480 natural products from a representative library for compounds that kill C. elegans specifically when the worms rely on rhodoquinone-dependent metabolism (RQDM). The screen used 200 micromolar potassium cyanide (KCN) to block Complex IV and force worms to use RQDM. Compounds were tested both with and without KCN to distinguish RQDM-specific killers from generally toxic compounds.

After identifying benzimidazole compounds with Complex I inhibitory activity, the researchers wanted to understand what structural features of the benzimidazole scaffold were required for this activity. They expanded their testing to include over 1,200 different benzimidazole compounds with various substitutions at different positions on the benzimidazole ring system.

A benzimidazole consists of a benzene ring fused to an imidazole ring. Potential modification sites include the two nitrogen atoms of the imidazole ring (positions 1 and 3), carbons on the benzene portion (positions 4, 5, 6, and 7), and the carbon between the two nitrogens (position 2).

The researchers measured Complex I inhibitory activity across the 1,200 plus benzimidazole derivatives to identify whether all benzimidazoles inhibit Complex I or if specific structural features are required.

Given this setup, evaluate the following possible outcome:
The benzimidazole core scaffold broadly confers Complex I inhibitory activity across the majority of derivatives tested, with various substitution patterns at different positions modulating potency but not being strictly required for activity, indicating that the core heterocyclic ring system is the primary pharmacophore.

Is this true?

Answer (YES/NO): NO